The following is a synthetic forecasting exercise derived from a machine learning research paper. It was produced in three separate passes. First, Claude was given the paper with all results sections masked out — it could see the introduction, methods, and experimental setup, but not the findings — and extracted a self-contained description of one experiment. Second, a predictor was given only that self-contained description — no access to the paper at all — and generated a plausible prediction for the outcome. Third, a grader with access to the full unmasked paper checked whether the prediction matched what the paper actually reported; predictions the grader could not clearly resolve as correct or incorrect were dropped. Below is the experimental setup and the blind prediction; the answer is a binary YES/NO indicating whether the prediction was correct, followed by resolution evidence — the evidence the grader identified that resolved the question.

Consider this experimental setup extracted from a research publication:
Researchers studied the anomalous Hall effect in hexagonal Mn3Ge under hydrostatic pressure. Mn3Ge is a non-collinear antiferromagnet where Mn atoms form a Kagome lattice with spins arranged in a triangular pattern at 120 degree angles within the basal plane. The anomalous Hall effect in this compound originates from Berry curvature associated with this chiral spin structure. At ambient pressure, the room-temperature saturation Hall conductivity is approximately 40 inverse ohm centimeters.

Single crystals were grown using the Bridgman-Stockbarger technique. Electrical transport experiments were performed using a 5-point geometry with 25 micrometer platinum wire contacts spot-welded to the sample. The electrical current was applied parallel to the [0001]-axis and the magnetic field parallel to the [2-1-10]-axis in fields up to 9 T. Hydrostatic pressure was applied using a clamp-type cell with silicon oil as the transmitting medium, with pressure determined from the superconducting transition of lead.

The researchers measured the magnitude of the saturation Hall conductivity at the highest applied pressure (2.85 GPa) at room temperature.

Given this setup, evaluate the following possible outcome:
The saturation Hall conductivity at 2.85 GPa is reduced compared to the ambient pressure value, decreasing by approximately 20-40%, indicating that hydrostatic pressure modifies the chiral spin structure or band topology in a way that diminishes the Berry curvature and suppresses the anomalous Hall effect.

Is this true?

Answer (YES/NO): NO